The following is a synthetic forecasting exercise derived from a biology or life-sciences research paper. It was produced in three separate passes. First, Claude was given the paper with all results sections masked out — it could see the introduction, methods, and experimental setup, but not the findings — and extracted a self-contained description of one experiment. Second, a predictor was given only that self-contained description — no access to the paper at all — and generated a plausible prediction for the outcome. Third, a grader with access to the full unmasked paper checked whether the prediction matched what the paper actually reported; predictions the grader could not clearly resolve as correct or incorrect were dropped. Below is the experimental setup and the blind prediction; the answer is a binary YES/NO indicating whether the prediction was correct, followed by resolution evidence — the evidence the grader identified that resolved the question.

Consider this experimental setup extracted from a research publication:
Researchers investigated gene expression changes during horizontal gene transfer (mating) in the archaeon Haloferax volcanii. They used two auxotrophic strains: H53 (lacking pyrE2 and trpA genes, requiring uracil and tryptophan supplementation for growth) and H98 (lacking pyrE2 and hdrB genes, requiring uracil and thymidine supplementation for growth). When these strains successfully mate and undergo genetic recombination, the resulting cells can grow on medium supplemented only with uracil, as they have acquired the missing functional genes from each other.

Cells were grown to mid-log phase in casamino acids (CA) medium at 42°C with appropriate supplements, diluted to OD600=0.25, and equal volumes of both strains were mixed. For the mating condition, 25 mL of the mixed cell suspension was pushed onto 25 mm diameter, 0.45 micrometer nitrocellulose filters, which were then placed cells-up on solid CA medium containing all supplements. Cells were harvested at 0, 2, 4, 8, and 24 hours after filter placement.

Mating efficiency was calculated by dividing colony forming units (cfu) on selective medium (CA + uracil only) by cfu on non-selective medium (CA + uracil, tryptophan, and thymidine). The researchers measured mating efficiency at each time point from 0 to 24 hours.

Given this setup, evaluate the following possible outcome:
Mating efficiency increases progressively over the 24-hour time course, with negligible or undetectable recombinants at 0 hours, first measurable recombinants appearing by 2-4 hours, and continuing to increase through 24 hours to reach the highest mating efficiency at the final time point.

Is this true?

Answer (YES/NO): NO